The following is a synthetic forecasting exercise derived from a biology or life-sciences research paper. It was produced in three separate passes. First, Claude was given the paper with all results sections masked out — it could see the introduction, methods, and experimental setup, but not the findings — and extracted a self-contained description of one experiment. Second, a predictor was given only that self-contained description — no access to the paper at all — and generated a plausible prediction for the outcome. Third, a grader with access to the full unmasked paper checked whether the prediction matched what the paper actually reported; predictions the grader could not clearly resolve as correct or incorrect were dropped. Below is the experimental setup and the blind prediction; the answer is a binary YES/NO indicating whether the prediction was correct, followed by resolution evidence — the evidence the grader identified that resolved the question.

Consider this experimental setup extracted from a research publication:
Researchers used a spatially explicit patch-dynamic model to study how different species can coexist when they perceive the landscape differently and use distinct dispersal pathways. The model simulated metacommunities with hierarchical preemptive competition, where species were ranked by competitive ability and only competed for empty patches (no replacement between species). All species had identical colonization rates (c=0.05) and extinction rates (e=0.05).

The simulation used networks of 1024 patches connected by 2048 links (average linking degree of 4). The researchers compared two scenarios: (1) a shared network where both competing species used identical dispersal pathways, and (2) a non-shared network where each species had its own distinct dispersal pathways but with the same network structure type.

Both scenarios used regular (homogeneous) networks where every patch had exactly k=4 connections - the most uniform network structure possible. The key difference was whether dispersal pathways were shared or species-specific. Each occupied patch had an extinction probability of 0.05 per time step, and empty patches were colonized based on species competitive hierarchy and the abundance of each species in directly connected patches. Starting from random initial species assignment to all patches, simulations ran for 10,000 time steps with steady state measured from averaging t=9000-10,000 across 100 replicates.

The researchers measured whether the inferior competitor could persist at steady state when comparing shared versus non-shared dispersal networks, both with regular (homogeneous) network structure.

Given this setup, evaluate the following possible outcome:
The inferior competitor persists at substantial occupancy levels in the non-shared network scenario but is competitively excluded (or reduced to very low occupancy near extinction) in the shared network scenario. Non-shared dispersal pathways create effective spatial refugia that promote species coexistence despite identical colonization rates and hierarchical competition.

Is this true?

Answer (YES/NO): NO